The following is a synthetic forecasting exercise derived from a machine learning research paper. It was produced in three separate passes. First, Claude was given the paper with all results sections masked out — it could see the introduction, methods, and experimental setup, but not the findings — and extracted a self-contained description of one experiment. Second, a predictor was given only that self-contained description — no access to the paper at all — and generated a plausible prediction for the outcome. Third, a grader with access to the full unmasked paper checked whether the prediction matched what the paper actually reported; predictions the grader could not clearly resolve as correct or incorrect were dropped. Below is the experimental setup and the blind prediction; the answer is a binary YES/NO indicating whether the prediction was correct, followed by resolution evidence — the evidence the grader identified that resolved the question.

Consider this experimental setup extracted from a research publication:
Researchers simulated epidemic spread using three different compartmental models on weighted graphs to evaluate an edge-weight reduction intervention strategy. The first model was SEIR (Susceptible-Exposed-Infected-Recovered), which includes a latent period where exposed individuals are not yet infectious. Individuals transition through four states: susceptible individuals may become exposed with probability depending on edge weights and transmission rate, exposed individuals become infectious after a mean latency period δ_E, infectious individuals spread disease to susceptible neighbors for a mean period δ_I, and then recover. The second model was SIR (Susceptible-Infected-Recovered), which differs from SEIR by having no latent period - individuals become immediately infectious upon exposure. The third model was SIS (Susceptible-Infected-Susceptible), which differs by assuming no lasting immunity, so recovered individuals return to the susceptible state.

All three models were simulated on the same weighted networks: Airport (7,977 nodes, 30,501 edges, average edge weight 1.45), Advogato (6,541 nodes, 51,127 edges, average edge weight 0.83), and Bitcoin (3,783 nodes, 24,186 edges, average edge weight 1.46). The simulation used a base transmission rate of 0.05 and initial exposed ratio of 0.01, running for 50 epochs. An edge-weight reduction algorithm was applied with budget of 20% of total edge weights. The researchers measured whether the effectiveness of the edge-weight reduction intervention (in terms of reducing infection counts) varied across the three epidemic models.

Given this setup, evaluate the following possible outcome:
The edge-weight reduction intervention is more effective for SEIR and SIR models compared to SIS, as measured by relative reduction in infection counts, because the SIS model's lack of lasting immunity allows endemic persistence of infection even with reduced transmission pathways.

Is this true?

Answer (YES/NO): NO